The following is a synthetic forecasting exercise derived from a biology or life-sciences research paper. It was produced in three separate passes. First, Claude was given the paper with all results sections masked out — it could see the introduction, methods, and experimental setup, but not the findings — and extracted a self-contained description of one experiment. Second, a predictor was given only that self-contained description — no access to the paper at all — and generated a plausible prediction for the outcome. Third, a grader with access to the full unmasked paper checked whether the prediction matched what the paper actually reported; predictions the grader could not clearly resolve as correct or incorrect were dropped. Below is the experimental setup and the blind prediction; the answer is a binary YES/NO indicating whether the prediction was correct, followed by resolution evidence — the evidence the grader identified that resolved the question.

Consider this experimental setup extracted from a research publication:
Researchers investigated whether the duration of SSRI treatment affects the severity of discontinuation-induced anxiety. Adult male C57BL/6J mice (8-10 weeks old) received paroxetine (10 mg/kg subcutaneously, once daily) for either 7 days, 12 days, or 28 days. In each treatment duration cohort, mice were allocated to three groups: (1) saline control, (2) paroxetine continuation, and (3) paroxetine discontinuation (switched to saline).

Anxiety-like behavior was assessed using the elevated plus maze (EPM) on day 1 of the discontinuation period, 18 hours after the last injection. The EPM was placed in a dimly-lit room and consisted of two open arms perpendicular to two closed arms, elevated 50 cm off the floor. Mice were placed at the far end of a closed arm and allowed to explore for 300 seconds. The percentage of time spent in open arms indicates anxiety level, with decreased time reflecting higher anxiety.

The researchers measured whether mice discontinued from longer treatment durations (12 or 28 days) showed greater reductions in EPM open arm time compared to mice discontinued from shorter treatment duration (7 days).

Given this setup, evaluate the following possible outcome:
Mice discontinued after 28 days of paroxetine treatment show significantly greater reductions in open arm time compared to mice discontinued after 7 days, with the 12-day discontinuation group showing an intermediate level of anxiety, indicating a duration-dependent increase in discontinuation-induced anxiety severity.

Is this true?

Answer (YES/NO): NO